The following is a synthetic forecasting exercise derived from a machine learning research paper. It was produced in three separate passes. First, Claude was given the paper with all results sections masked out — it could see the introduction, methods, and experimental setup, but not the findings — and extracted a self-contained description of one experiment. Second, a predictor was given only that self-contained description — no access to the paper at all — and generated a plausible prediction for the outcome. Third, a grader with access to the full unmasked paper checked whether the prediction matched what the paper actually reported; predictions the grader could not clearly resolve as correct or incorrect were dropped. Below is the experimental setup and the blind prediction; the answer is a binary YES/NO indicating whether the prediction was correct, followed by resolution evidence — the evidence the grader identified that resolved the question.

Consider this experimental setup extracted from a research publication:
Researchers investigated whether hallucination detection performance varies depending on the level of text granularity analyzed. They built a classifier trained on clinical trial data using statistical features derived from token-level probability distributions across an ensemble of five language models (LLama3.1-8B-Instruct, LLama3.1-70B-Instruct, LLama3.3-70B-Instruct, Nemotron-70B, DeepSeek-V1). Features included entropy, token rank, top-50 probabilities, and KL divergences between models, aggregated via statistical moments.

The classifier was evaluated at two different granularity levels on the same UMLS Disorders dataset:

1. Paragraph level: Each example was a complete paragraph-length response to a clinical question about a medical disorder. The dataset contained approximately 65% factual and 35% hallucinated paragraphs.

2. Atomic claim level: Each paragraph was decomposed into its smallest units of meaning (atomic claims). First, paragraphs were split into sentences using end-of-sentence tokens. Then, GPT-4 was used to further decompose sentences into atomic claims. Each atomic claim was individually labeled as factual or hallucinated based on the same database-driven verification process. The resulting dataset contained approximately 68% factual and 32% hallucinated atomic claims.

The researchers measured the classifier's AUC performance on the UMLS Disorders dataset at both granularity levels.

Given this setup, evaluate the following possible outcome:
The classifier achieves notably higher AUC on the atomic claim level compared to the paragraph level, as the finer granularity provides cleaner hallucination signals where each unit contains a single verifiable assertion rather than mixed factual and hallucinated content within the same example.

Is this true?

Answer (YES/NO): NO